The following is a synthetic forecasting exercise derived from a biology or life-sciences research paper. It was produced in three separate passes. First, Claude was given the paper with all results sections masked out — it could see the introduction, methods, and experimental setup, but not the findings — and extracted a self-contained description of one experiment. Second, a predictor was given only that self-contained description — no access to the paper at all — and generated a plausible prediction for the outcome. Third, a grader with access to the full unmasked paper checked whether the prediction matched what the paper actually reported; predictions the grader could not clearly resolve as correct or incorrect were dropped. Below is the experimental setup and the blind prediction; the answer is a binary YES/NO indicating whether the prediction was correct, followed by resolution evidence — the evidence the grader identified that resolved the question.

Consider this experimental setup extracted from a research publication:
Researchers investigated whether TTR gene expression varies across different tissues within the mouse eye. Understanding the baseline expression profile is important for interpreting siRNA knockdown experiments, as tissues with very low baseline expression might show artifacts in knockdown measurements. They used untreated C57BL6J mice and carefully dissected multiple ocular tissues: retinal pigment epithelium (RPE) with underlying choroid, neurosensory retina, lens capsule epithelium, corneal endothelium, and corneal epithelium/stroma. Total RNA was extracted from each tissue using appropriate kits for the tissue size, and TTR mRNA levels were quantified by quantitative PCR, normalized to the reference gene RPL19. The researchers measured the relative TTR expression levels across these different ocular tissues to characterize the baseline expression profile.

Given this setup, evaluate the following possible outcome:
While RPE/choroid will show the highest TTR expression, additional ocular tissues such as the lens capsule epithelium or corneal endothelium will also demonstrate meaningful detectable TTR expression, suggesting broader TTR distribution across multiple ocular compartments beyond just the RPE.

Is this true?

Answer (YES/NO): NO